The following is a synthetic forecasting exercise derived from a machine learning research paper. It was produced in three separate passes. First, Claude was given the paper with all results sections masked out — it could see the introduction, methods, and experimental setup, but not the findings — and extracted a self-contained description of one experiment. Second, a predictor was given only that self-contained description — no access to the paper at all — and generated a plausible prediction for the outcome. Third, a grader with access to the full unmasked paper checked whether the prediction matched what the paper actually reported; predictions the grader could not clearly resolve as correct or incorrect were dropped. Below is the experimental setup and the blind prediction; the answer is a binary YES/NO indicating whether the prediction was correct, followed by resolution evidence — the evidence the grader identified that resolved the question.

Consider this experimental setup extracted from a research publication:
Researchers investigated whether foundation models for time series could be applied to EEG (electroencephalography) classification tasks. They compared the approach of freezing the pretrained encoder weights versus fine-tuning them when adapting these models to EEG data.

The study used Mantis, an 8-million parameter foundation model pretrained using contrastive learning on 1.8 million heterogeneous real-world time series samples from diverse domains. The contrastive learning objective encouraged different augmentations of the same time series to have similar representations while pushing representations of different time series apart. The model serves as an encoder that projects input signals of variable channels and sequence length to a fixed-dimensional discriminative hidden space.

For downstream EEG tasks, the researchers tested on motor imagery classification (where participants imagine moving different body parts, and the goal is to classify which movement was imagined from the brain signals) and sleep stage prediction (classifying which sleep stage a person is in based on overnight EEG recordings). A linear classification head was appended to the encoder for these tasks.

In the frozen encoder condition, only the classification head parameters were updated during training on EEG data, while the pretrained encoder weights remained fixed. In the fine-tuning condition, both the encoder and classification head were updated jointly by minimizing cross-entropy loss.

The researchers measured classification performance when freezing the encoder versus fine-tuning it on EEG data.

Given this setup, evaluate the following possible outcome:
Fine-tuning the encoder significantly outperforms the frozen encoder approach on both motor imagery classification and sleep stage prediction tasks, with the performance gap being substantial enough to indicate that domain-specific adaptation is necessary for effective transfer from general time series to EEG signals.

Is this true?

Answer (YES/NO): YES